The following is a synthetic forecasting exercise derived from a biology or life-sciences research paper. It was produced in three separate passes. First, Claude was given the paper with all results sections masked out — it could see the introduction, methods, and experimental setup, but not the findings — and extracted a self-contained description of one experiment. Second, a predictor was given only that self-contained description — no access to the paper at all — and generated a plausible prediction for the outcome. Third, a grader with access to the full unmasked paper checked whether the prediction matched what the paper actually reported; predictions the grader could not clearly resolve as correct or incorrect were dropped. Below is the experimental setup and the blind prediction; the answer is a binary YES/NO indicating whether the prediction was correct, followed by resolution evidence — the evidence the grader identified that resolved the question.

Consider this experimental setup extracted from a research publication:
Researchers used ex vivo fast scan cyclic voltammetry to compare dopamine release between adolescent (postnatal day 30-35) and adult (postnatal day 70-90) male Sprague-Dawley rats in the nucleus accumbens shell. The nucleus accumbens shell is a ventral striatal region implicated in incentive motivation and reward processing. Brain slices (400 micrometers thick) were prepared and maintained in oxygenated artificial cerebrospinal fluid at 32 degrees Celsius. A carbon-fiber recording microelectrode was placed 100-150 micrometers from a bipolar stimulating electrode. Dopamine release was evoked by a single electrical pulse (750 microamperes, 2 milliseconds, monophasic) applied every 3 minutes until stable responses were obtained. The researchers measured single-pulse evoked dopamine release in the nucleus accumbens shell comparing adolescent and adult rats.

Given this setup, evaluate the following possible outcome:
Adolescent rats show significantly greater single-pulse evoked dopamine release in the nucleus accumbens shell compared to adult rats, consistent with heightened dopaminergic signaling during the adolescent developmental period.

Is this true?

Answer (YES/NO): NO